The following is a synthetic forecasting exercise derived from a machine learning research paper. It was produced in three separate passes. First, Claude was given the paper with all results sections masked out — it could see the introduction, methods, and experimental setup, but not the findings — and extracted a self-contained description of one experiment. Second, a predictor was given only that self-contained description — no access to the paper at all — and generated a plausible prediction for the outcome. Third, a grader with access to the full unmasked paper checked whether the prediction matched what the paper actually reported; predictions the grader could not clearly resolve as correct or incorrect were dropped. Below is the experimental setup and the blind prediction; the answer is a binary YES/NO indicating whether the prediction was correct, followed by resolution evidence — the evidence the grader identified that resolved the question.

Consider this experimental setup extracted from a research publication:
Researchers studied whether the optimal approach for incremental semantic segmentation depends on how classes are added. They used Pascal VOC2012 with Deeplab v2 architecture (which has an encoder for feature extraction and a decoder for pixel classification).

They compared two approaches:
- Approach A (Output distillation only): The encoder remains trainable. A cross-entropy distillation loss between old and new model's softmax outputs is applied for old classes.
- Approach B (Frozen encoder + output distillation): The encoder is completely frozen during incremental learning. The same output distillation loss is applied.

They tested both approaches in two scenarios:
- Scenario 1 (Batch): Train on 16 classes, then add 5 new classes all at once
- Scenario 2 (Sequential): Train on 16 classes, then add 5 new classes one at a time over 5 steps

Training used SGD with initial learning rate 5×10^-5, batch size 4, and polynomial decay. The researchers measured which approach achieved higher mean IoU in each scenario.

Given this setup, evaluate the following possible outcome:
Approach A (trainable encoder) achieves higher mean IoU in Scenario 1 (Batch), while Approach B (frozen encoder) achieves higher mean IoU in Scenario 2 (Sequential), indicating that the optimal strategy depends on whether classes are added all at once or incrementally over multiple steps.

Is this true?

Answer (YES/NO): YES